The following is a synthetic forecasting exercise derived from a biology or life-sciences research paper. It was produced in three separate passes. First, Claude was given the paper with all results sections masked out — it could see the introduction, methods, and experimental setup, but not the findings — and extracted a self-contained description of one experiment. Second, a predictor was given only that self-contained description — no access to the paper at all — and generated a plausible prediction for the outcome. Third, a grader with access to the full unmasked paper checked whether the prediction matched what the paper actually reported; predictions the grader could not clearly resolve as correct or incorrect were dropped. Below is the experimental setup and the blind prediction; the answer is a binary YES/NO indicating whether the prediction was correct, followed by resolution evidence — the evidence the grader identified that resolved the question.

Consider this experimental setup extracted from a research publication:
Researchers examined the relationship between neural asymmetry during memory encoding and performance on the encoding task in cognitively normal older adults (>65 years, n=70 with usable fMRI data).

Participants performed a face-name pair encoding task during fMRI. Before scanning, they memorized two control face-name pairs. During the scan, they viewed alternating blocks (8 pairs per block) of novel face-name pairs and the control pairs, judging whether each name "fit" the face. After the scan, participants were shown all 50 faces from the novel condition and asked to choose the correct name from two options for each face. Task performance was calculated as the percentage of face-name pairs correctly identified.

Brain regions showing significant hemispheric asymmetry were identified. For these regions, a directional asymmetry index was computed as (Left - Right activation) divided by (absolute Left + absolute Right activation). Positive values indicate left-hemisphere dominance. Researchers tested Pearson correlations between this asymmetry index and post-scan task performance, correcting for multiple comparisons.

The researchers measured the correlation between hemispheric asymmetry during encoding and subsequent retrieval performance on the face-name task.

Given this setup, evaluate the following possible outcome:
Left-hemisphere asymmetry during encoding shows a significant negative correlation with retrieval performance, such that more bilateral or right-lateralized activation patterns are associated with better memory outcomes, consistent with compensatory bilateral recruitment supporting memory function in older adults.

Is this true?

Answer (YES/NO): NO